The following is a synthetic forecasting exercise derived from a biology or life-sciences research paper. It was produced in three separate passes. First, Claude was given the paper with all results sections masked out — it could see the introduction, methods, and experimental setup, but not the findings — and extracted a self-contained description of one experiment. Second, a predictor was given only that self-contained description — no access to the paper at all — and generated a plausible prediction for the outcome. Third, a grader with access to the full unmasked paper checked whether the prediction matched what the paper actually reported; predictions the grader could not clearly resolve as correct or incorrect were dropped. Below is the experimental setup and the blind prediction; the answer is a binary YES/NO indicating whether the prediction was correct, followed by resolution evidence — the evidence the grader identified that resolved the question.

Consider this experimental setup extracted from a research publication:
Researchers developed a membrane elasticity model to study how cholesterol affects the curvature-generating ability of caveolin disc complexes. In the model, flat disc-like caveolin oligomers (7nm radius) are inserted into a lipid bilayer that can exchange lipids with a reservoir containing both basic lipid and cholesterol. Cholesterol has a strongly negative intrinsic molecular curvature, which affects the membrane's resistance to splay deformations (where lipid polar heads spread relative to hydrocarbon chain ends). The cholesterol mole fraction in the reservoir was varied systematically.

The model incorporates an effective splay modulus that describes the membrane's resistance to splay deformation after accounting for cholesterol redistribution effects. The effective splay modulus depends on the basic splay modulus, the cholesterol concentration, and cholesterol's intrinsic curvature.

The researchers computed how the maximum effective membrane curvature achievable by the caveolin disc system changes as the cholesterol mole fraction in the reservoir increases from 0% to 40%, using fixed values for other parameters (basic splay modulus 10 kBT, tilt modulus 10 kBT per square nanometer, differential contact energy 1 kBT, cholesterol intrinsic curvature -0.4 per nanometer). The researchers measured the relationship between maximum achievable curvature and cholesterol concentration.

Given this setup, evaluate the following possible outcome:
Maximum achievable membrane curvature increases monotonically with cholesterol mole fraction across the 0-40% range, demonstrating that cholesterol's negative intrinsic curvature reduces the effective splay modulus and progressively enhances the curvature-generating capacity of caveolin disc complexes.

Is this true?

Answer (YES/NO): YES